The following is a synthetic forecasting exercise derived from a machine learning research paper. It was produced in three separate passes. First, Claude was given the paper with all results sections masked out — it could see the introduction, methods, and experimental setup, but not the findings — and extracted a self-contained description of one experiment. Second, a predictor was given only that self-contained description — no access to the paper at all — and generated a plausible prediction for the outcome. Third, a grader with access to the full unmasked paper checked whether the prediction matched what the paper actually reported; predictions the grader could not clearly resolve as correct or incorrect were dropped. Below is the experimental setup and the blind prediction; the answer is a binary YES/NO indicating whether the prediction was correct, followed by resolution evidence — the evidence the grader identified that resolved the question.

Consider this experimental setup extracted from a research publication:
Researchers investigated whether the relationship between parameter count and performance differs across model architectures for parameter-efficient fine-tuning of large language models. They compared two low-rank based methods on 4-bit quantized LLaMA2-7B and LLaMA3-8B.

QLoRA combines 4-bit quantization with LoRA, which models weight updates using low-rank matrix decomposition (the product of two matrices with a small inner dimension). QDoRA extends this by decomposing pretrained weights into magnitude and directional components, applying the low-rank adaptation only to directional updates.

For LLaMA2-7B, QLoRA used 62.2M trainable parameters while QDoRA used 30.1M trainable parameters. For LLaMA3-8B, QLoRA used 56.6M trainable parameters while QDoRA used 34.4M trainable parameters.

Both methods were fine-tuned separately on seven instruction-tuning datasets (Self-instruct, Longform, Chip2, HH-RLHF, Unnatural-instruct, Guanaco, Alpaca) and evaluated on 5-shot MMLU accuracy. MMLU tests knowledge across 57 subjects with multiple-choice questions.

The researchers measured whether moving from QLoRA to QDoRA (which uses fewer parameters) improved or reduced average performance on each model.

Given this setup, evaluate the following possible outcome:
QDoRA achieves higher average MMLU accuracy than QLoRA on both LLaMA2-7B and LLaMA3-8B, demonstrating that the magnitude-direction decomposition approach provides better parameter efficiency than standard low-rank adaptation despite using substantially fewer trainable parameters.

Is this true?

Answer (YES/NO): NO